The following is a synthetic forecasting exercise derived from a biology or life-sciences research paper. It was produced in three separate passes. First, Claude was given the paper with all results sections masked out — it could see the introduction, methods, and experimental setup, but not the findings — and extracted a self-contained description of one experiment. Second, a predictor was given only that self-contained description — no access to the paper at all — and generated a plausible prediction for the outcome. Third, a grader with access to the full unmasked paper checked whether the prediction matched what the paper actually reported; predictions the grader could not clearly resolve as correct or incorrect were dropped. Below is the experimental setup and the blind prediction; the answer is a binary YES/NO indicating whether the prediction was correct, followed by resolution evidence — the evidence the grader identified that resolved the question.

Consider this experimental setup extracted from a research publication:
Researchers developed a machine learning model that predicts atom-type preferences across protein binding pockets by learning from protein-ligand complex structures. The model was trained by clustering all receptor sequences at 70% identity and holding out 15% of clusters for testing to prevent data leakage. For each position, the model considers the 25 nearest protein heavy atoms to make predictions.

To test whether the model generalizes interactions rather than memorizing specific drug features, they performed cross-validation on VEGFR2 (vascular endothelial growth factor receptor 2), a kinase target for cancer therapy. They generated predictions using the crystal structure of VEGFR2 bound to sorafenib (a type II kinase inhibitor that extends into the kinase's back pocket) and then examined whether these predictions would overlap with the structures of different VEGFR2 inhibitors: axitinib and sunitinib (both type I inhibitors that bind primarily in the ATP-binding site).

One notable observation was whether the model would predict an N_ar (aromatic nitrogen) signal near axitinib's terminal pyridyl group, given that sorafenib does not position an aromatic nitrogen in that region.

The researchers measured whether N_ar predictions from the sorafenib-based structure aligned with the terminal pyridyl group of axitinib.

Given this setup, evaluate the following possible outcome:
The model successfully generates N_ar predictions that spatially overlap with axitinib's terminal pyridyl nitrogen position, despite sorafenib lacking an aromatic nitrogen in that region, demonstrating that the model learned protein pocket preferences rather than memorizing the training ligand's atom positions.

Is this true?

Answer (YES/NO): NO